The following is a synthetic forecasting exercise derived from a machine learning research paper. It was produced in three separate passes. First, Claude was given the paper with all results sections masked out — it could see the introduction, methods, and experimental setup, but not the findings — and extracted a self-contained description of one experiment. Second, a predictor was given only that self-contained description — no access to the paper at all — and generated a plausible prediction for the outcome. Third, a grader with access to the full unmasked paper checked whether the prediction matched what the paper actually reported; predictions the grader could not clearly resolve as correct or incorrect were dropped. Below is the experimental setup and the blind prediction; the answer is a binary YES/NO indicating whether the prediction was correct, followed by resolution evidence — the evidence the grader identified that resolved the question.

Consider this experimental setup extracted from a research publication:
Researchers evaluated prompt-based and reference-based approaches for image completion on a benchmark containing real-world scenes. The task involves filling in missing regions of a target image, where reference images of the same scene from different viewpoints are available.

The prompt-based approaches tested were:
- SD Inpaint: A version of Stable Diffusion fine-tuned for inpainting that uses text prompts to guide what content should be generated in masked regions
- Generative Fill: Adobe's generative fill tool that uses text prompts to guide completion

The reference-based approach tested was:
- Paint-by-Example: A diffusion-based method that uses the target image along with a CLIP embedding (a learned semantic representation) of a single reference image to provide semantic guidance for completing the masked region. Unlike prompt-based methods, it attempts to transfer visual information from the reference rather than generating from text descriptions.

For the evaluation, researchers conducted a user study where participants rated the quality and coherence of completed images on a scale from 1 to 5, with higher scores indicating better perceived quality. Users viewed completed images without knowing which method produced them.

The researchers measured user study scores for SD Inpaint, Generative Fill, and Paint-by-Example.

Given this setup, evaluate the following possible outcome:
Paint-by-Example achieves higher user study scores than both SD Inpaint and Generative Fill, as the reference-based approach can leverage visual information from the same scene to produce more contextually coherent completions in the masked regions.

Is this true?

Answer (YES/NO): NO